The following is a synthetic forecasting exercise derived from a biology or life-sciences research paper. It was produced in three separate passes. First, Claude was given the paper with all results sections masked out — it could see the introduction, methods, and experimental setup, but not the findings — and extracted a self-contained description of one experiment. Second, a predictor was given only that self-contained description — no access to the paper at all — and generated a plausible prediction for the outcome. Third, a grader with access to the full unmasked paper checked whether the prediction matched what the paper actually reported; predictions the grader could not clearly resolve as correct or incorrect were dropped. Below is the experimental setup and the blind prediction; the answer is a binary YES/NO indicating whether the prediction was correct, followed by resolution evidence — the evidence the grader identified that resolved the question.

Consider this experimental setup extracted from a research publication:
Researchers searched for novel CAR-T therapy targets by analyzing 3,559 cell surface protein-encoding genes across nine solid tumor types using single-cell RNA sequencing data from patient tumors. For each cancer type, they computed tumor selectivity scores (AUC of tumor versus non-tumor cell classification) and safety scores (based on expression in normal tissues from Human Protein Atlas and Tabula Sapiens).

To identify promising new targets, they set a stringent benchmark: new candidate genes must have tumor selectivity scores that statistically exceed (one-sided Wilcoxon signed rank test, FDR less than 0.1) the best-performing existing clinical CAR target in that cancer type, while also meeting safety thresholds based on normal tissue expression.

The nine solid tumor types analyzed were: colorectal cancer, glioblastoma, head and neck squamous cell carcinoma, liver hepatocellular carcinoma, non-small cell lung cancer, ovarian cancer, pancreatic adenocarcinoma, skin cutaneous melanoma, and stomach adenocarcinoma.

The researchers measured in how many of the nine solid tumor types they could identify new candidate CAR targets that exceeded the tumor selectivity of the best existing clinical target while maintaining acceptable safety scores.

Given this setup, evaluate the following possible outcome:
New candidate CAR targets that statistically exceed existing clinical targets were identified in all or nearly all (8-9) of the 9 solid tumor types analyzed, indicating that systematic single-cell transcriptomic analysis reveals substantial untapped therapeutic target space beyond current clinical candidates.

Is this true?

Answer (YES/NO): NO